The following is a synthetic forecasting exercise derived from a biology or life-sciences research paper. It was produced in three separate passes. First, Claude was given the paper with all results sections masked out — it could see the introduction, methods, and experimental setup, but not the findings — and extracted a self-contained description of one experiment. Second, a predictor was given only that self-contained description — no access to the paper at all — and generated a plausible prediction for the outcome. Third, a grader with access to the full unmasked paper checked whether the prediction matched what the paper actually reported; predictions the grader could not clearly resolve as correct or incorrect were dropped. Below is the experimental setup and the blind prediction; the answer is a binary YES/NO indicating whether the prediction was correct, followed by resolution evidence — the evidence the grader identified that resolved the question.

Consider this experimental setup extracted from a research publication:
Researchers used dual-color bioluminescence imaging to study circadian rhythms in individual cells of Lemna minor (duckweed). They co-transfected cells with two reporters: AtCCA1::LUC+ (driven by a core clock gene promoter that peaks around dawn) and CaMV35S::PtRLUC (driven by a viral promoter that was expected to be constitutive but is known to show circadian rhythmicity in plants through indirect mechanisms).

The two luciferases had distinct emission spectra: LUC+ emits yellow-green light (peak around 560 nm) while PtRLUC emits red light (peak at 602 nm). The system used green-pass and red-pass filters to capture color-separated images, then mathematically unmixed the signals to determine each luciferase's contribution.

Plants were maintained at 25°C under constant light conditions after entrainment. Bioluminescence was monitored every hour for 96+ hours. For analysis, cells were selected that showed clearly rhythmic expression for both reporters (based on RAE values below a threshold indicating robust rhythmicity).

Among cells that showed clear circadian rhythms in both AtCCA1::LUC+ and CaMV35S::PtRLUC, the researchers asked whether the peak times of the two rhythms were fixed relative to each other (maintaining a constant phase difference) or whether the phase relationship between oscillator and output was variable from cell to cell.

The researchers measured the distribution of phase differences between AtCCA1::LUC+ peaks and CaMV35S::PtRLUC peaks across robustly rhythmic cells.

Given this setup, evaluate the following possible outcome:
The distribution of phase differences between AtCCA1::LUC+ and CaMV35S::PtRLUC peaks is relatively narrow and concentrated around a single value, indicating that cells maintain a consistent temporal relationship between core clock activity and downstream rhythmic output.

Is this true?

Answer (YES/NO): NO